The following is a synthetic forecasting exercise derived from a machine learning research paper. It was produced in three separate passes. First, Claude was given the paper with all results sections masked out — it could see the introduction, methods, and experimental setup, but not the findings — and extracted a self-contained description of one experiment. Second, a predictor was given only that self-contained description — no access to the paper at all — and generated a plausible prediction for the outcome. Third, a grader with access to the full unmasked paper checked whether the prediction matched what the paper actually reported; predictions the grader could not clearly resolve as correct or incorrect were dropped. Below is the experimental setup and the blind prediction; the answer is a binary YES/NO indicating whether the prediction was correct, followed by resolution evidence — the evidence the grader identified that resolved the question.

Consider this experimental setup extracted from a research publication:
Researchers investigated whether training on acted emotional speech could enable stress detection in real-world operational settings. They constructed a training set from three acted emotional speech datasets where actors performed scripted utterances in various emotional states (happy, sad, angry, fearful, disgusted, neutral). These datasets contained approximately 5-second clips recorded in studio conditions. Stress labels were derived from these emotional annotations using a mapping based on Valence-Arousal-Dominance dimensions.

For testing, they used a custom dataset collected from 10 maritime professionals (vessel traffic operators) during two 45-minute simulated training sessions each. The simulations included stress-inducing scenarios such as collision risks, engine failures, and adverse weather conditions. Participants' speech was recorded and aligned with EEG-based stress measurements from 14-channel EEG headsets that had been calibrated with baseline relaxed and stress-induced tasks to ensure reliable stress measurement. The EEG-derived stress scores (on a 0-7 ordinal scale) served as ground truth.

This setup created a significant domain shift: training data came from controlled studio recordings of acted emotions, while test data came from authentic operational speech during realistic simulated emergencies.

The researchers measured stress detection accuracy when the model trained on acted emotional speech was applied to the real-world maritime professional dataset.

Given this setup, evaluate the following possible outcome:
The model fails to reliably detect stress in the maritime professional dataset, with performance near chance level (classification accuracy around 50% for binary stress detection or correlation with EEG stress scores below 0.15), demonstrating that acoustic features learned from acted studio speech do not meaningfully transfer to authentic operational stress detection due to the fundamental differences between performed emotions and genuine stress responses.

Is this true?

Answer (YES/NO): NO